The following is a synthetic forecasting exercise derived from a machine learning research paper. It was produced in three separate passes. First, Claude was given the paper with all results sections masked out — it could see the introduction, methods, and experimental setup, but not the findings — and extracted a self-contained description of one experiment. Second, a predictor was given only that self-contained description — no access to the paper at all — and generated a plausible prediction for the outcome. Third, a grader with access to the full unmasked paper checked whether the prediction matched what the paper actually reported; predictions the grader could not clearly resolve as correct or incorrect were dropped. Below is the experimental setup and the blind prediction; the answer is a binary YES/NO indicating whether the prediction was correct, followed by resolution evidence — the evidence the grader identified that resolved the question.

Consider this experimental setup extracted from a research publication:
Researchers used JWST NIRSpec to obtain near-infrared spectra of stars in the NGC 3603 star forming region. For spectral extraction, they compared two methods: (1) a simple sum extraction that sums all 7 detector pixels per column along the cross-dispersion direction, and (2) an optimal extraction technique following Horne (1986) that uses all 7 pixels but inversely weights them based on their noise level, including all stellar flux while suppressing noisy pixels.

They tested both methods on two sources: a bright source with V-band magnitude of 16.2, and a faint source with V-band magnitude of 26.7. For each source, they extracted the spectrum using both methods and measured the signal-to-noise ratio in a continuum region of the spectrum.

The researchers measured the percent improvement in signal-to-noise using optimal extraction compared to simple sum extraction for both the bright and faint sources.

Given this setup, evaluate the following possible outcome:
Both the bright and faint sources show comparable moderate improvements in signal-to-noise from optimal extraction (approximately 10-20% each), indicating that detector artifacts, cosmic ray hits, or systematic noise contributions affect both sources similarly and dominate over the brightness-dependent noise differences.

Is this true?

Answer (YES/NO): NO